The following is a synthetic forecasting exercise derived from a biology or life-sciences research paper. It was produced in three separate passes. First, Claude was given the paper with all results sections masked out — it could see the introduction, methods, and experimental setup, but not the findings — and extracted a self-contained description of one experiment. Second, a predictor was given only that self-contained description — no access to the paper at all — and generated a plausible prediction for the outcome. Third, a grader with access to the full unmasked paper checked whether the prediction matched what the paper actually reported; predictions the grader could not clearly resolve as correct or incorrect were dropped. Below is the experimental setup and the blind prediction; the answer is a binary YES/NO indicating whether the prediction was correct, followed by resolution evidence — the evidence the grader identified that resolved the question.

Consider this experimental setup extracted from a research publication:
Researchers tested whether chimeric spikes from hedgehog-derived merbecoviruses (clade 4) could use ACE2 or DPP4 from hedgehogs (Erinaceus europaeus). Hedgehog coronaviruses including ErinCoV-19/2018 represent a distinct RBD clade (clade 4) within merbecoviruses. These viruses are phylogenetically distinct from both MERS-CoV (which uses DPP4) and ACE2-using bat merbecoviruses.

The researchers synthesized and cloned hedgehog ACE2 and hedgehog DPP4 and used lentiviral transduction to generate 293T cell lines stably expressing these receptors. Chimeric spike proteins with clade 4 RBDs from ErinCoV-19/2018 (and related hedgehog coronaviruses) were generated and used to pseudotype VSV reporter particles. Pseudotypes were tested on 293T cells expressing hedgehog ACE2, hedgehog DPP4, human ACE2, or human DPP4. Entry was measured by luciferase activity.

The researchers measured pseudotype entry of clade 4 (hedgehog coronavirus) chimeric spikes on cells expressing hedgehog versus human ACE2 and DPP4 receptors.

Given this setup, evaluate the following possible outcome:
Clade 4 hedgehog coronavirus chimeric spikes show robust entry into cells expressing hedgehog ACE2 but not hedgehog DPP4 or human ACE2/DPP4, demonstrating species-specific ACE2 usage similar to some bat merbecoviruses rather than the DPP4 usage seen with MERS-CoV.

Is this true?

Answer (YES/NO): NO